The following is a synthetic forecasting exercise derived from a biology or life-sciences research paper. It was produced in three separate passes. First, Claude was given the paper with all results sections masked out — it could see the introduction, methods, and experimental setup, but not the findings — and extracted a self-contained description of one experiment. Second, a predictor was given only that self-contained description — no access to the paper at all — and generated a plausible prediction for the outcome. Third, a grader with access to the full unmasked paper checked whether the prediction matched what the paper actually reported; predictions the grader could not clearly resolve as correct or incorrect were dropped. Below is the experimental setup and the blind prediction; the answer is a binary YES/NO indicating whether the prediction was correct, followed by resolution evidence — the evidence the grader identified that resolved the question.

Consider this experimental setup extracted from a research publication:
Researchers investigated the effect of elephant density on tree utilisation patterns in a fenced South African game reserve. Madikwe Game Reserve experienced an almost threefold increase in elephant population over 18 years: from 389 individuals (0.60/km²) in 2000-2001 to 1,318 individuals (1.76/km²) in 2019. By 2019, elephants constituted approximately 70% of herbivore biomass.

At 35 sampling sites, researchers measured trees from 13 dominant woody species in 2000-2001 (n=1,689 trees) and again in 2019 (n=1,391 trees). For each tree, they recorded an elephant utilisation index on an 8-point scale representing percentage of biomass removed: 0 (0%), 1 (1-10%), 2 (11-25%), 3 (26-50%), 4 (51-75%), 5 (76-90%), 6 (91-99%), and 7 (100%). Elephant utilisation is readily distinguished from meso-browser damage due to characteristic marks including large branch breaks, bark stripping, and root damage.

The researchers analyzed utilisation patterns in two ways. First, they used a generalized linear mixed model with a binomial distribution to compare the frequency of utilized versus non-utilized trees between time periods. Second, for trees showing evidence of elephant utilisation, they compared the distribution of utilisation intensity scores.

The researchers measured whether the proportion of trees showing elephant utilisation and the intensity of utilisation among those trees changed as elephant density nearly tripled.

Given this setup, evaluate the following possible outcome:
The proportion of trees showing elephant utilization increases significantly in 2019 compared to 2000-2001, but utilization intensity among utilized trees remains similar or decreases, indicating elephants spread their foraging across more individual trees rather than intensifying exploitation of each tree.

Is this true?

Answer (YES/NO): YES